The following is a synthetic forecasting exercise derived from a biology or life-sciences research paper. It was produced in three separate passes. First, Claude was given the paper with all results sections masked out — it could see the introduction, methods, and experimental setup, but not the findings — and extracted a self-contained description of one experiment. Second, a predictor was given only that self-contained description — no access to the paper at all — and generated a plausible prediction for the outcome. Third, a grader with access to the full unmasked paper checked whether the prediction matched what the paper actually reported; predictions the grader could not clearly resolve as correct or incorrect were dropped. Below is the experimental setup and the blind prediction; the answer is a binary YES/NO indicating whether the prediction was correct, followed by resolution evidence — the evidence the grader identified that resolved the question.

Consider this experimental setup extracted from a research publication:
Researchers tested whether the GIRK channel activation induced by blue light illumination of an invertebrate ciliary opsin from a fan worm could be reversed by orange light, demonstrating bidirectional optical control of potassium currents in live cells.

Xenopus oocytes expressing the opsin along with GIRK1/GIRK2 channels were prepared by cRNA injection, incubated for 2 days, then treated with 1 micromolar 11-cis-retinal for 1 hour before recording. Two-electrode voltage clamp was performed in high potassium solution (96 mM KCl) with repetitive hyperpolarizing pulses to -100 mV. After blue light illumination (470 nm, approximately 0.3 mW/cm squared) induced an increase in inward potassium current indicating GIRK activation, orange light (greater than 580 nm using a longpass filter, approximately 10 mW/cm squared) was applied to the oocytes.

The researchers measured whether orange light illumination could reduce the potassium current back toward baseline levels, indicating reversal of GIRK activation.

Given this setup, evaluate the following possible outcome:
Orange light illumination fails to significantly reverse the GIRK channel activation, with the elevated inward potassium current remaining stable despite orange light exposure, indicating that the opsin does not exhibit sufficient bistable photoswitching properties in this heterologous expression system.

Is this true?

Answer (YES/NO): NO